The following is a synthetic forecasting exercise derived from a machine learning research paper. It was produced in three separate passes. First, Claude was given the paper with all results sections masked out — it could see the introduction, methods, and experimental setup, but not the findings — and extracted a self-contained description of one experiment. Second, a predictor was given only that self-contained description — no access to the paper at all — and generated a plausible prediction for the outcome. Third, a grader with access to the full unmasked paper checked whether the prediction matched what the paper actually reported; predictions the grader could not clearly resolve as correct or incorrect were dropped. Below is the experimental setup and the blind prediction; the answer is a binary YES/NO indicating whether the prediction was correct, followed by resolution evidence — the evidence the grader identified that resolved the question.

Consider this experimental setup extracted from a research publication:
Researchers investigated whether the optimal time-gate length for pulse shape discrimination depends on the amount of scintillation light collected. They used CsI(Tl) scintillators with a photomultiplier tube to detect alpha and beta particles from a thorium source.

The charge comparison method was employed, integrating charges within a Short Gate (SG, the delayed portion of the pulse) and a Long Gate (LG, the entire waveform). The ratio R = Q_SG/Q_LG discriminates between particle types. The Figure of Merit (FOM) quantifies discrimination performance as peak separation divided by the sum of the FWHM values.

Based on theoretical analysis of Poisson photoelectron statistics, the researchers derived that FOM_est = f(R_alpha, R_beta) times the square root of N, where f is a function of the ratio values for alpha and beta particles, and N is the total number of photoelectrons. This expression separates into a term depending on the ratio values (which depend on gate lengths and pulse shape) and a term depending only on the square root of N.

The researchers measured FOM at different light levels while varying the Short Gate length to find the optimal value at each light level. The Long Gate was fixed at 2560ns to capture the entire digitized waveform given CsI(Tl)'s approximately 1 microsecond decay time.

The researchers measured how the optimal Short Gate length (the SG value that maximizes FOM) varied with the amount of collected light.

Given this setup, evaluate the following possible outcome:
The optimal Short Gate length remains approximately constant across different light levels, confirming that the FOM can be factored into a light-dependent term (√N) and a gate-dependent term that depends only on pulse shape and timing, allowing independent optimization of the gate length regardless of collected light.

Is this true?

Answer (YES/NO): YES